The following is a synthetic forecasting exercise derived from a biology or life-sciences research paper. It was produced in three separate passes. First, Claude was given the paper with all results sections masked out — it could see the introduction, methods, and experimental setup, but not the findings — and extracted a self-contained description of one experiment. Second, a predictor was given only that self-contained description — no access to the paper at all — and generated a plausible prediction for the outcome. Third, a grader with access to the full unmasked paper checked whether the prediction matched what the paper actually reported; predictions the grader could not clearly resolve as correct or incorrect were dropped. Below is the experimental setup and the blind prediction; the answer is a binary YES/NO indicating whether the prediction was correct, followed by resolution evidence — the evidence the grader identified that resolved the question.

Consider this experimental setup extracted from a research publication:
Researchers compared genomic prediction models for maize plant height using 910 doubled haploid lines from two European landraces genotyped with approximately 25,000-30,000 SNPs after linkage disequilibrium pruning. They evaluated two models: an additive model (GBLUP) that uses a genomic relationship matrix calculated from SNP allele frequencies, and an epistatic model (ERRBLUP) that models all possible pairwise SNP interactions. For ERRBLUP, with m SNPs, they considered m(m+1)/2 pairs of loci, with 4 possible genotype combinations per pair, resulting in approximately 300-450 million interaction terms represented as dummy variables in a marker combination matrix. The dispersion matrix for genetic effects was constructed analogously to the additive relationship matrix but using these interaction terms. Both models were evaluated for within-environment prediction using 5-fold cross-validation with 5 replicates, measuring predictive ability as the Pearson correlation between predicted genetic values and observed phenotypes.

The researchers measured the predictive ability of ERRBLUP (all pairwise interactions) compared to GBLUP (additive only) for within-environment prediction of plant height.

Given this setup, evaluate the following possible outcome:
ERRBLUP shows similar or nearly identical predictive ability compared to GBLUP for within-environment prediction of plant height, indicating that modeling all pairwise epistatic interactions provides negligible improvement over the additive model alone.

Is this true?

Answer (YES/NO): YES